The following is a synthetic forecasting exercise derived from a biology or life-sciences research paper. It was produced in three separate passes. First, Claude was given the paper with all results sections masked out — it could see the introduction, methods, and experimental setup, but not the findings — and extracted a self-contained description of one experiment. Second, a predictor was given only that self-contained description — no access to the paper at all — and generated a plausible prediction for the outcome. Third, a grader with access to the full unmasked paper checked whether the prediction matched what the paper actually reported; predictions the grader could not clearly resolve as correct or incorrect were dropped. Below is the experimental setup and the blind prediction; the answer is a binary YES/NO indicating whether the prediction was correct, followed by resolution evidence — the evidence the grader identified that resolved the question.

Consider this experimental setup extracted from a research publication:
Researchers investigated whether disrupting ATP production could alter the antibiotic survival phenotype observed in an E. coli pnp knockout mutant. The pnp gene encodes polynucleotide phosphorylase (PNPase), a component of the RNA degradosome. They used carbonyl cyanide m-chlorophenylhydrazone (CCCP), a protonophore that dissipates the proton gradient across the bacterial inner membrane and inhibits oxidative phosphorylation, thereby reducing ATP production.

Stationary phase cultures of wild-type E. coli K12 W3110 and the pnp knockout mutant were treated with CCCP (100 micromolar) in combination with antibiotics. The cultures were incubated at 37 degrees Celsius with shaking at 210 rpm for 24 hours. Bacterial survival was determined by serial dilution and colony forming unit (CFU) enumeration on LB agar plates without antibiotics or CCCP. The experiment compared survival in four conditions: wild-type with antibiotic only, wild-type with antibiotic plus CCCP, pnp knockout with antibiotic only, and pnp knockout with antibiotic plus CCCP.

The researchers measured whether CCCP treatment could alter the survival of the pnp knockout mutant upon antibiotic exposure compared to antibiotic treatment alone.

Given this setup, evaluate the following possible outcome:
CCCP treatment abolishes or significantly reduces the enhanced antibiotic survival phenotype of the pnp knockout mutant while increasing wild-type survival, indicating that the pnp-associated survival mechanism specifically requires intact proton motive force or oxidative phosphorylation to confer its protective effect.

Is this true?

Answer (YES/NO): NO